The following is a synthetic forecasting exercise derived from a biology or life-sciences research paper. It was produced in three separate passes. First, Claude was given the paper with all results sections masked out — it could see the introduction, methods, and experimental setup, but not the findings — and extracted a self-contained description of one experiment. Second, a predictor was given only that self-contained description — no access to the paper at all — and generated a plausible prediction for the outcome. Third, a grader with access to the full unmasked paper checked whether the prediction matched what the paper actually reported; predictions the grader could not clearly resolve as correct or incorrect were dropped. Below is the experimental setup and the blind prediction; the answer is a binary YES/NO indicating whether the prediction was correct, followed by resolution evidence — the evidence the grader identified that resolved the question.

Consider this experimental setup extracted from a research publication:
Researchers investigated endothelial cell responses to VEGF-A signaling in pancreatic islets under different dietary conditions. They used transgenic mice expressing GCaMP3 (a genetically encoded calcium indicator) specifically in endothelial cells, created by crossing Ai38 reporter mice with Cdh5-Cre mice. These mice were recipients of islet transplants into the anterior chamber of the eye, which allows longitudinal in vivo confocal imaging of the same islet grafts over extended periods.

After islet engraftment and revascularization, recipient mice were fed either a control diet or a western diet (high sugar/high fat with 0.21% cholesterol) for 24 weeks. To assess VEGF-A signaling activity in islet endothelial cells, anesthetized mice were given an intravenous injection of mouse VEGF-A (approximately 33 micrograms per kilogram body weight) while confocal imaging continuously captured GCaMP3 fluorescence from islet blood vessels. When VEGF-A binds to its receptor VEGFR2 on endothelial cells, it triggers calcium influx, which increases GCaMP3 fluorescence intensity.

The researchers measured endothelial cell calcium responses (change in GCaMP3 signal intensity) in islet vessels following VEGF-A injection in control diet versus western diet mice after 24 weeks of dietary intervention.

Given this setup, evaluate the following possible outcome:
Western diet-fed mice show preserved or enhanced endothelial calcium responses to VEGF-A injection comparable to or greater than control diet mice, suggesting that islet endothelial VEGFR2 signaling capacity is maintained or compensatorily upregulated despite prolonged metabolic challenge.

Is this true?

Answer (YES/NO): NO